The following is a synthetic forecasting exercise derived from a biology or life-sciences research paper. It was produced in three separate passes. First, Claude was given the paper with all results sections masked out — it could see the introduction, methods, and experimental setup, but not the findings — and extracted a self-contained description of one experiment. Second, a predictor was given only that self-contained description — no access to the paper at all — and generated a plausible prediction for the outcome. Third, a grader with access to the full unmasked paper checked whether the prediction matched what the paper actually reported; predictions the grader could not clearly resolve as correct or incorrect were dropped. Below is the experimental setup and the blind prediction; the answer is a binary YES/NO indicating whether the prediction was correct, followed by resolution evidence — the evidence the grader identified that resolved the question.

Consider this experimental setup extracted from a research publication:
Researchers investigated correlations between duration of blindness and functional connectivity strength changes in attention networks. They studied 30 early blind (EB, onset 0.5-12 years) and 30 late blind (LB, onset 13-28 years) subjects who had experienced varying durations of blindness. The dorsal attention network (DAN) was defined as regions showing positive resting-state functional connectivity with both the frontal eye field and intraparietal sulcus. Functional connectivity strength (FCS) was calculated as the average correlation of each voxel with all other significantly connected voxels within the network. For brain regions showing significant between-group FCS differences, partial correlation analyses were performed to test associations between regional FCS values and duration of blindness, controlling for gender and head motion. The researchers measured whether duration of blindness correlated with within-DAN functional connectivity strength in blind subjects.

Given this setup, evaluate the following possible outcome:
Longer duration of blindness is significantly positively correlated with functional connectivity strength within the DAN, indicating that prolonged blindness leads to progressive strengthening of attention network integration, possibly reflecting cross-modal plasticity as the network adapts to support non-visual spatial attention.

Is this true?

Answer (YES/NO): NO